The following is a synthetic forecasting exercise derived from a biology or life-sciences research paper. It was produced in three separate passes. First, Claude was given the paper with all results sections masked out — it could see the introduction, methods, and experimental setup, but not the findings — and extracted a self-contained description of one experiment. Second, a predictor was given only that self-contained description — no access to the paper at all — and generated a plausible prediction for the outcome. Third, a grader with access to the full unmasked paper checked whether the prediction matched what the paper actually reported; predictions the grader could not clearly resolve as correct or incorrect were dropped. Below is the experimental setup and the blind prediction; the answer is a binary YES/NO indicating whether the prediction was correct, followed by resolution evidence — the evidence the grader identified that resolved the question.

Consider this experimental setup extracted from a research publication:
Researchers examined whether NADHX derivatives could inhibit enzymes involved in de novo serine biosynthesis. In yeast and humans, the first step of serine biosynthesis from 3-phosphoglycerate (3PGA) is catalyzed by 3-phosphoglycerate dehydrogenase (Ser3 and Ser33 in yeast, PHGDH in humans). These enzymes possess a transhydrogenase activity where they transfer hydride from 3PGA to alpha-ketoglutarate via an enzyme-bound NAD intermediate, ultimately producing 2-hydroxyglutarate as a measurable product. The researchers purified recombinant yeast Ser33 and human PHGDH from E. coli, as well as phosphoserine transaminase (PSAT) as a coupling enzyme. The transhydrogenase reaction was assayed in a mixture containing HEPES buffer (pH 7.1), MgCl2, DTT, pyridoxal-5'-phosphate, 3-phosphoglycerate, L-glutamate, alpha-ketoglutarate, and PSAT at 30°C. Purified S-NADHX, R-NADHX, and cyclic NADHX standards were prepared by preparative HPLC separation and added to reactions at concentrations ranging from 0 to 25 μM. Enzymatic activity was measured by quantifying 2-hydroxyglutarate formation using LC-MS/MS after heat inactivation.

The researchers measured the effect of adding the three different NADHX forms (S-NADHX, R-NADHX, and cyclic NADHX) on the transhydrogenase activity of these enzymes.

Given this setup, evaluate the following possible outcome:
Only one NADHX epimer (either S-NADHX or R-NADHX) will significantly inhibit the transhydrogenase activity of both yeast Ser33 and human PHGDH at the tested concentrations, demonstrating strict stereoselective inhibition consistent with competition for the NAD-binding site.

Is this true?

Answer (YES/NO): NO